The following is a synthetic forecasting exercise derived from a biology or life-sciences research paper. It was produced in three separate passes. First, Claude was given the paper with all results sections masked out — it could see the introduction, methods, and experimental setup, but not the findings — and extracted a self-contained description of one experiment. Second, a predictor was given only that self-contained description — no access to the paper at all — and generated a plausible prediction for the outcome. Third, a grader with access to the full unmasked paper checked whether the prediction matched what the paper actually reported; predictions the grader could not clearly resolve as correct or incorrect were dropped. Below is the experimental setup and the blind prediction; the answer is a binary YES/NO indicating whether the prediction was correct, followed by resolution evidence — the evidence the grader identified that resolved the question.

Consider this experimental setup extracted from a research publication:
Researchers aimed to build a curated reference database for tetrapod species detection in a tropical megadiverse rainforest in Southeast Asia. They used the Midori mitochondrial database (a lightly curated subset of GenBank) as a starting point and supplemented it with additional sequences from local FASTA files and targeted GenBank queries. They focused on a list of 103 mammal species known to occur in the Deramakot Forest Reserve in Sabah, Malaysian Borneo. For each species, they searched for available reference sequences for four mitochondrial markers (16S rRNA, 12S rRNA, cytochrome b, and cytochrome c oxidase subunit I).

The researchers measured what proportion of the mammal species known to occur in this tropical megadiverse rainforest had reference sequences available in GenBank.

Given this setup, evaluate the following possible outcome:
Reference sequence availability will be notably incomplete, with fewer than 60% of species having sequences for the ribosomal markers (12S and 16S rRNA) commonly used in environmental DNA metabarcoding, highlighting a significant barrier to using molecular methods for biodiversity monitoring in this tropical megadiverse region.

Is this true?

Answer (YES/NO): NO